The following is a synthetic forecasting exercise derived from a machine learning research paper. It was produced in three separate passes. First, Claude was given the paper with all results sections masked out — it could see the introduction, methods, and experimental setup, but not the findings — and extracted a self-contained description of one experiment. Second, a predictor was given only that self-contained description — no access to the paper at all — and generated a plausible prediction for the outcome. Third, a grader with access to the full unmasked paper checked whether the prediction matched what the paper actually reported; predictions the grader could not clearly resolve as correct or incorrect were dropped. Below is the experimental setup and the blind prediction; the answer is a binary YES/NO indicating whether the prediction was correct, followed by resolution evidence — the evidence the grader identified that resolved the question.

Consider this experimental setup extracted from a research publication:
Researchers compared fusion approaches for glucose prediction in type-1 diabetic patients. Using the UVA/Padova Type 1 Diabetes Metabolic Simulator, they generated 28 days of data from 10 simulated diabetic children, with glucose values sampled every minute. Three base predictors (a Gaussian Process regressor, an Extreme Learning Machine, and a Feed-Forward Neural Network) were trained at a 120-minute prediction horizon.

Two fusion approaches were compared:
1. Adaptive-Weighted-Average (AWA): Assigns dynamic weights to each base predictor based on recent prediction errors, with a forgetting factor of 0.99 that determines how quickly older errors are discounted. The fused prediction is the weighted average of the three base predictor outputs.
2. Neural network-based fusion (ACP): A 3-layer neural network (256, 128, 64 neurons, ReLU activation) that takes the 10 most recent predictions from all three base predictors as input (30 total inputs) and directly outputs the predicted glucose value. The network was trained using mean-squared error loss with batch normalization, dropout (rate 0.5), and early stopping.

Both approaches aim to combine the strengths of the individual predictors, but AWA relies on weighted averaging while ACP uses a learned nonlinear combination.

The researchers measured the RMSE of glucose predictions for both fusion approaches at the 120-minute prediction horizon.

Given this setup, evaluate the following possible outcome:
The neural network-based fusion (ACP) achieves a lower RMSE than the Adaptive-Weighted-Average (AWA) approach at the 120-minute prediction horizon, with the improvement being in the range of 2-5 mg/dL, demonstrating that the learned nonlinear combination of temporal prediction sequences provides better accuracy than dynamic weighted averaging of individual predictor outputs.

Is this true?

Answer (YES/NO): NO